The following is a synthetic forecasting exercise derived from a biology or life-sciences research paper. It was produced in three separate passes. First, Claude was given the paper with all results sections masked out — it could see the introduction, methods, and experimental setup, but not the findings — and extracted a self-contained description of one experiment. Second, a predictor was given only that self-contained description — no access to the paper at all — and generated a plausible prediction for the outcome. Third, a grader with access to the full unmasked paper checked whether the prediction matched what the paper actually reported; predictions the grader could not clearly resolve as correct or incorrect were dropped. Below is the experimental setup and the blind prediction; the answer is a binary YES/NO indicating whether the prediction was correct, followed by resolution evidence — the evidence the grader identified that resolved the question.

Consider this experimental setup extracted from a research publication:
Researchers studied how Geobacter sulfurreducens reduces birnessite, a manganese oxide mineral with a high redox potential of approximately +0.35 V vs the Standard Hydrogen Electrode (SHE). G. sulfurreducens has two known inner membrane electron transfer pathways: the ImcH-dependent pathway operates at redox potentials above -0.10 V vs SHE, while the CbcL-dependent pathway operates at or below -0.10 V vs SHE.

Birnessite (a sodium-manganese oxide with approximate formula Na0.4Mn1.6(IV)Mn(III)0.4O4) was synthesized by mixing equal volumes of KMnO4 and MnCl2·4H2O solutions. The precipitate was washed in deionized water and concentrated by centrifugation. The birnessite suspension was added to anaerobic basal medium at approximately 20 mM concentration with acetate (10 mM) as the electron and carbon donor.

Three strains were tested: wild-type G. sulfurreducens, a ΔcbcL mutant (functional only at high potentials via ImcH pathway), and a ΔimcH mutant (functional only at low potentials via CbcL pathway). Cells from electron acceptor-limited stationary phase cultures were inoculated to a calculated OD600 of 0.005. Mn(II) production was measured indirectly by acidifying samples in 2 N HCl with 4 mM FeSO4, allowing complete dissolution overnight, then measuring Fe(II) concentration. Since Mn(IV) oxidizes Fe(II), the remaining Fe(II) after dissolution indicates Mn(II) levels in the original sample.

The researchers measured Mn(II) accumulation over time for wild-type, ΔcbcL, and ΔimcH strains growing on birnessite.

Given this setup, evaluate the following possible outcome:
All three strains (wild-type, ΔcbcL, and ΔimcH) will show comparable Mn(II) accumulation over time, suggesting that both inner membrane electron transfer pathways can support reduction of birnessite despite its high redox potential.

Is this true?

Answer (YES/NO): NO